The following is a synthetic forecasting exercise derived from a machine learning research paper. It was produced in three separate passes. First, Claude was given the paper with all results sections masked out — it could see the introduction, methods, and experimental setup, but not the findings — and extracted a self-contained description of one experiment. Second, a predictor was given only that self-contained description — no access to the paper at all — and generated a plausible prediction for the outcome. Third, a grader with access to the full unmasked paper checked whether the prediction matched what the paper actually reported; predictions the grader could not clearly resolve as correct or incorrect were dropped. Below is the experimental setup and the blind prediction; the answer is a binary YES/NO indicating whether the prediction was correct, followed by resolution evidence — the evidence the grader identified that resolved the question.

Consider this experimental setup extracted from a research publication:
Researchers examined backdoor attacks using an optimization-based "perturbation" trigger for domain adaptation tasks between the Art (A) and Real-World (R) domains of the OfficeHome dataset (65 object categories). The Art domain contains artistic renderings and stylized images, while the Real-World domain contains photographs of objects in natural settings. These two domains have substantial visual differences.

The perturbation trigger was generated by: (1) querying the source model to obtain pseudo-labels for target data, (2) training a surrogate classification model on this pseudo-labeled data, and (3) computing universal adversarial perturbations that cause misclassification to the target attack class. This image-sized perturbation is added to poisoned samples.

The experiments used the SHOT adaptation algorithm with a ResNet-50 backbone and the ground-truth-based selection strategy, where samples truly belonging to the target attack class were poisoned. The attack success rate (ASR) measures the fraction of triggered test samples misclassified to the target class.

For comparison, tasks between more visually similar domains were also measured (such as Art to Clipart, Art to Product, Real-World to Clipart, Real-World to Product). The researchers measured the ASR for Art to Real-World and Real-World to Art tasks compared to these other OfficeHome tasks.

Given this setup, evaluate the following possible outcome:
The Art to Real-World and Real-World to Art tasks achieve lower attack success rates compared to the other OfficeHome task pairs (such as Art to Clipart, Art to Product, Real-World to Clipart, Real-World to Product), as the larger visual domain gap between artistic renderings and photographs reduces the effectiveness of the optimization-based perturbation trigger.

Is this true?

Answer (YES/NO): YES